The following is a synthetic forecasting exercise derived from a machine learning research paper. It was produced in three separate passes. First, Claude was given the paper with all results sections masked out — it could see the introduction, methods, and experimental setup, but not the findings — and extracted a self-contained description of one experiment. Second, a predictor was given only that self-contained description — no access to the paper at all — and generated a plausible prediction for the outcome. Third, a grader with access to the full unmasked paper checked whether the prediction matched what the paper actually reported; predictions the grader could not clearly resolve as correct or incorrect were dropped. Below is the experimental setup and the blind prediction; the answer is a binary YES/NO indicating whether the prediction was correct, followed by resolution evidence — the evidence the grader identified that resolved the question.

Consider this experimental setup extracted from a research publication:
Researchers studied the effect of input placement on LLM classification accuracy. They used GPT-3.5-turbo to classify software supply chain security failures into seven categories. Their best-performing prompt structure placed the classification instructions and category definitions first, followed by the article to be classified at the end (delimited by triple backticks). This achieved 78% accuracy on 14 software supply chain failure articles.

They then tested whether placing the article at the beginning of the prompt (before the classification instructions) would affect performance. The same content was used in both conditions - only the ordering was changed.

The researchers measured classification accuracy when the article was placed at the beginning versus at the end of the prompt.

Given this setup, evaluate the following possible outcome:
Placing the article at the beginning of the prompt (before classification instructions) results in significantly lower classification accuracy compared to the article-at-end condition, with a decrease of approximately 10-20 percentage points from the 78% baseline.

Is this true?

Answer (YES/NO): YES